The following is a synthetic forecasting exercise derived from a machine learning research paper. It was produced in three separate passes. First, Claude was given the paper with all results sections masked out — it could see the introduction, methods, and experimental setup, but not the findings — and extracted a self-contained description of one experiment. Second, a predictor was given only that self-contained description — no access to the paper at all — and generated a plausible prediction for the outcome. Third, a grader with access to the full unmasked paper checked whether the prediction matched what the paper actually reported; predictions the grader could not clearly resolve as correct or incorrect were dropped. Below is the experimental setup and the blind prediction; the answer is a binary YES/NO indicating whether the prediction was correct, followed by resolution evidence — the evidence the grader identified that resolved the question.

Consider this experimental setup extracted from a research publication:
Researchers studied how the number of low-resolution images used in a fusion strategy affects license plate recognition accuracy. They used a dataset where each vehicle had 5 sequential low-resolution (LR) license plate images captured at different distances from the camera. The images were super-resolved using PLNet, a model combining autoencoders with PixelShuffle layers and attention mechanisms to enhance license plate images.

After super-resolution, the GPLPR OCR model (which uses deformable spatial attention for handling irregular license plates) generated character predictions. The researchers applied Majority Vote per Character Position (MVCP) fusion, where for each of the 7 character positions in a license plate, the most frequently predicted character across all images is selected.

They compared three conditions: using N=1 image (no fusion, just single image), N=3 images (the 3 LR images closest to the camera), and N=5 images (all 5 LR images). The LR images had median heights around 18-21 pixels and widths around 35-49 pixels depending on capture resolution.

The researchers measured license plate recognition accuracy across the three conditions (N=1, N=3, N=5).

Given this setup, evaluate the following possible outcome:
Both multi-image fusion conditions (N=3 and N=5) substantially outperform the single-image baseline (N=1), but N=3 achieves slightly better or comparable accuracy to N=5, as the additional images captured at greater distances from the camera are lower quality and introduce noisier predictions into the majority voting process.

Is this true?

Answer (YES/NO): NO